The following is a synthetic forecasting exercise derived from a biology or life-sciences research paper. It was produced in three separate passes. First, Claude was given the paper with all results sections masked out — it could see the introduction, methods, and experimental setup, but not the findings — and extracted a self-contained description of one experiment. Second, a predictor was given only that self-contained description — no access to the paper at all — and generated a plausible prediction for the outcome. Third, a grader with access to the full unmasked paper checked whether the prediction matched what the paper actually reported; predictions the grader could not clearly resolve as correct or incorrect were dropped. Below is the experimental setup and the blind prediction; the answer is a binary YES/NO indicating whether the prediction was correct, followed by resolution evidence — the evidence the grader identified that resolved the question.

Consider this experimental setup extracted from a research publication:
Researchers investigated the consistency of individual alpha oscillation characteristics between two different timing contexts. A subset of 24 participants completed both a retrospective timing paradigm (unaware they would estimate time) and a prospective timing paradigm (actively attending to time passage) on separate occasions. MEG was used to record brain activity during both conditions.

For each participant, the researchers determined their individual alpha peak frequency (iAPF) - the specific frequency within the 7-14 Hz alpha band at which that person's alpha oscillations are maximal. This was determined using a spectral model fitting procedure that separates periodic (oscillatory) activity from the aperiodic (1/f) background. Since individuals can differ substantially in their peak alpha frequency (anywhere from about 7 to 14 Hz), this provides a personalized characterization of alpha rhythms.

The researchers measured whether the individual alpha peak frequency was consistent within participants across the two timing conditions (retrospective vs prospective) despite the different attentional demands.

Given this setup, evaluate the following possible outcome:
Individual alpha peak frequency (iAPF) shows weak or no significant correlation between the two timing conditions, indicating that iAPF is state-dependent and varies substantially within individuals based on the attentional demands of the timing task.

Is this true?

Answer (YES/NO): NO